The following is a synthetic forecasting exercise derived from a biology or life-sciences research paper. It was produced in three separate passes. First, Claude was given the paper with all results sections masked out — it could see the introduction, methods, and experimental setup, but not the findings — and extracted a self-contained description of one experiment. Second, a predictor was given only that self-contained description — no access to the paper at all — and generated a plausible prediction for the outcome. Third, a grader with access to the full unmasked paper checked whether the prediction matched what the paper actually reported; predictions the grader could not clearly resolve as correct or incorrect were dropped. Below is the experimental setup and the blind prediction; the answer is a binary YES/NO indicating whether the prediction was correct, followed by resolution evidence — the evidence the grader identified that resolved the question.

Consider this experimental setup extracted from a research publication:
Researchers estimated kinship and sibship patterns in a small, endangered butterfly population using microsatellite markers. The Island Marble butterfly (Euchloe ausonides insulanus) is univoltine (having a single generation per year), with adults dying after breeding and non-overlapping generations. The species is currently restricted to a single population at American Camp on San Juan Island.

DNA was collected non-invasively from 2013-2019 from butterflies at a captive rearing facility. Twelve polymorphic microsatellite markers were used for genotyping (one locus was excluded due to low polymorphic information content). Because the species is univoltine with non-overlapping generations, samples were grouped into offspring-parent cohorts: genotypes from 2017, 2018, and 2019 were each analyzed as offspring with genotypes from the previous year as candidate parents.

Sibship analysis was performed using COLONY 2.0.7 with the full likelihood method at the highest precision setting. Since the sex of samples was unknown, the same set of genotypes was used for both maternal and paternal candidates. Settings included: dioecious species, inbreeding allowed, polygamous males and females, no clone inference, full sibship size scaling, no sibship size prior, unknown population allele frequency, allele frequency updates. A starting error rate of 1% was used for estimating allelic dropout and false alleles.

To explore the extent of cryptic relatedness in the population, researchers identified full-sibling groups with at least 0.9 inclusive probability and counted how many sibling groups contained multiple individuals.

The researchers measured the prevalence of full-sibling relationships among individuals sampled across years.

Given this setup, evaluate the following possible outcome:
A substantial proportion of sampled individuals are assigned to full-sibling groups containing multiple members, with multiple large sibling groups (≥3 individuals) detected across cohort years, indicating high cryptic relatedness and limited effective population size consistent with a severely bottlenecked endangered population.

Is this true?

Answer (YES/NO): YES